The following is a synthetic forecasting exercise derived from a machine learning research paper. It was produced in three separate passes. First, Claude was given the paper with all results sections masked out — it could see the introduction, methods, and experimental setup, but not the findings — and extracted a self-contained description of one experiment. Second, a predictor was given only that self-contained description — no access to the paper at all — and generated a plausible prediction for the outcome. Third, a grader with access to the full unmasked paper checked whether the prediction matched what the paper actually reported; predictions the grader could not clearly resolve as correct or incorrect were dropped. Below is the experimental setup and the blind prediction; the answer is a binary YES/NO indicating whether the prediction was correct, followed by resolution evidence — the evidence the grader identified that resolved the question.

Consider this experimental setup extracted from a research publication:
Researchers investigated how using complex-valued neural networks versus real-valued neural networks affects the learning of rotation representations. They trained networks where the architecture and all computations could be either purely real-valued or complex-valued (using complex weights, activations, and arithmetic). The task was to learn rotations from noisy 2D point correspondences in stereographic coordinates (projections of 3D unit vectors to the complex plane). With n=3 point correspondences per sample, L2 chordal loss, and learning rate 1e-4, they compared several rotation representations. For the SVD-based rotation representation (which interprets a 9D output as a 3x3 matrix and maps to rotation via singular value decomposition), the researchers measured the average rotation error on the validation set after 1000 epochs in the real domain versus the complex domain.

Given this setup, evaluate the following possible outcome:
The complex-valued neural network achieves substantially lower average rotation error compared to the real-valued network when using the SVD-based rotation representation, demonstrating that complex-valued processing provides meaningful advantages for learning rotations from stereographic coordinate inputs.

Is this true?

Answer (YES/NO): NO